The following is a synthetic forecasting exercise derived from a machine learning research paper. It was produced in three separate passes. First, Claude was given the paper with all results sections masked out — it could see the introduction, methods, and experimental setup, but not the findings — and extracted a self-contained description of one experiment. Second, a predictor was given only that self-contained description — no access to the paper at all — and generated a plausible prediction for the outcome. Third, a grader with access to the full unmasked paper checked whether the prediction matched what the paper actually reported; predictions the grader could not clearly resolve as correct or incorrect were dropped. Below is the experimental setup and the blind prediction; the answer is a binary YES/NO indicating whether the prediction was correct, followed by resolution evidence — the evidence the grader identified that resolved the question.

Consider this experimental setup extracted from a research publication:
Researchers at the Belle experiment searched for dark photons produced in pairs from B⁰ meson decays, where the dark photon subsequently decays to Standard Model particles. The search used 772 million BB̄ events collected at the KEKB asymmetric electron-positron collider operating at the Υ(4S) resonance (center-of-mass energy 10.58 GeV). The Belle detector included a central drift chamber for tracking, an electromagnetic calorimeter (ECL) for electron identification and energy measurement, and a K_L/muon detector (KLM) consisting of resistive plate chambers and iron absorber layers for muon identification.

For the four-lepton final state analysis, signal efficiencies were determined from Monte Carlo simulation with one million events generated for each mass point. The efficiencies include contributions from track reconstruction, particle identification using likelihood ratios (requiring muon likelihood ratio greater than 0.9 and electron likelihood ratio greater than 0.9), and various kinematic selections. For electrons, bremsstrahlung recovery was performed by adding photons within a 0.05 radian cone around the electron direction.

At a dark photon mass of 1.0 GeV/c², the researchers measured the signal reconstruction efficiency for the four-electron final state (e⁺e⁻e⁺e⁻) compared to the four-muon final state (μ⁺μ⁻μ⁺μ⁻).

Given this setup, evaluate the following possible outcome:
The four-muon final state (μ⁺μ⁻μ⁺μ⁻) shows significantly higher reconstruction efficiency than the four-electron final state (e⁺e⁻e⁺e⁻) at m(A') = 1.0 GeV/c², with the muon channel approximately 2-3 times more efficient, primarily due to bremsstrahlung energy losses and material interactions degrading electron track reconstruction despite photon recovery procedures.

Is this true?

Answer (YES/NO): NO